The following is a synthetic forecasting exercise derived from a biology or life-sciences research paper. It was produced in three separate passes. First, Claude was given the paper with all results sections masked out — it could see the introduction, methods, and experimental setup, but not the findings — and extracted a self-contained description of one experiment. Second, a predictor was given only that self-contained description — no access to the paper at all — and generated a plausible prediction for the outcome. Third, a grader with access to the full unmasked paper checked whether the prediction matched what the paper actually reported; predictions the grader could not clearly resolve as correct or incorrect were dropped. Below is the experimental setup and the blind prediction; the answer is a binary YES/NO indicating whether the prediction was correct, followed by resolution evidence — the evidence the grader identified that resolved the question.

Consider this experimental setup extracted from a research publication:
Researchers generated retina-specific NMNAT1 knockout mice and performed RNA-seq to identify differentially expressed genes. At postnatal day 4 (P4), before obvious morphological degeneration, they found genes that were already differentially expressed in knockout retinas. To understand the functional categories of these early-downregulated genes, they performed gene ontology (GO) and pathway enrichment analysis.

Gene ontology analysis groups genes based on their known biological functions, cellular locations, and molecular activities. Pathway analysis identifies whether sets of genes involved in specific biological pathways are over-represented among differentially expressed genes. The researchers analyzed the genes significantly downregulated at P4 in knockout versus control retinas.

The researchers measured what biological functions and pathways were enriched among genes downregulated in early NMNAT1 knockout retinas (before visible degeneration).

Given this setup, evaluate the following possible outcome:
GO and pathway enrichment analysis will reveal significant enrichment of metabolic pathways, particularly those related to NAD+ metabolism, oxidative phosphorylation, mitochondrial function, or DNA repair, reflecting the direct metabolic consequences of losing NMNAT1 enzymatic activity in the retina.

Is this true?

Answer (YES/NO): NO